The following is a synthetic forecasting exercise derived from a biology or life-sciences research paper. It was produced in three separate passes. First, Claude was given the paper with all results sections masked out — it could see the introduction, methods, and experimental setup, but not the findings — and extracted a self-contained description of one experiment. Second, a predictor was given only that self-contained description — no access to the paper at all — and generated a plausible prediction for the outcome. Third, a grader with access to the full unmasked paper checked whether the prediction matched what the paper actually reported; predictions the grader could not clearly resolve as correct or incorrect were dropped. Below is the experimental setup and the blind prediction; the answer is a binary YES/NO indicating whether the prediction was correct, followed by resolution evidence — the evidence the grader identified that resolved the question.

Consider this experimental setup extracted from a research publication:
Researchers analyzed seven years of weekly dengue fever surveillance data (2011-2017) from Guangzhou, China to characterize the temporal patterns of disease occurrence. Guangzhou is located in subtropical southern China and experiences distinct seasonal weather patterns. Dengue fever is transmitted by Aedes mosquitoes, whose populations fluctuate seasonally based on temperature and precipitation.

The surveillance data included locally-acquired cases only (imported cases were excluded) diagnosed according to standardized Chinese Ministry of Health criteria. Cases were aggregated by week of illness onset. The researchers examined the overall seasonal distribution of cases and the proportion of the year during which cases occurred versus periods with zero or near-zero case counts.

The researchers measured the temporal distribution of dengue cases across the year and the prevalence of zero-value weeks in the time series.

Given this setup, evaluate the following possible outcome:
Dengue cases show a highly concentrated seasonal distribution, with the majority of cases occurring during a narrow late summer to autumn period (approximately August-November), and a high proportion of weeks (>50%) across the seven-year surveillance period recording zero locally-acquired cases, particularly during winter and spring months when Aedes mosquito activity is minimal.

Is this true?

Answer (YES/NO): YES